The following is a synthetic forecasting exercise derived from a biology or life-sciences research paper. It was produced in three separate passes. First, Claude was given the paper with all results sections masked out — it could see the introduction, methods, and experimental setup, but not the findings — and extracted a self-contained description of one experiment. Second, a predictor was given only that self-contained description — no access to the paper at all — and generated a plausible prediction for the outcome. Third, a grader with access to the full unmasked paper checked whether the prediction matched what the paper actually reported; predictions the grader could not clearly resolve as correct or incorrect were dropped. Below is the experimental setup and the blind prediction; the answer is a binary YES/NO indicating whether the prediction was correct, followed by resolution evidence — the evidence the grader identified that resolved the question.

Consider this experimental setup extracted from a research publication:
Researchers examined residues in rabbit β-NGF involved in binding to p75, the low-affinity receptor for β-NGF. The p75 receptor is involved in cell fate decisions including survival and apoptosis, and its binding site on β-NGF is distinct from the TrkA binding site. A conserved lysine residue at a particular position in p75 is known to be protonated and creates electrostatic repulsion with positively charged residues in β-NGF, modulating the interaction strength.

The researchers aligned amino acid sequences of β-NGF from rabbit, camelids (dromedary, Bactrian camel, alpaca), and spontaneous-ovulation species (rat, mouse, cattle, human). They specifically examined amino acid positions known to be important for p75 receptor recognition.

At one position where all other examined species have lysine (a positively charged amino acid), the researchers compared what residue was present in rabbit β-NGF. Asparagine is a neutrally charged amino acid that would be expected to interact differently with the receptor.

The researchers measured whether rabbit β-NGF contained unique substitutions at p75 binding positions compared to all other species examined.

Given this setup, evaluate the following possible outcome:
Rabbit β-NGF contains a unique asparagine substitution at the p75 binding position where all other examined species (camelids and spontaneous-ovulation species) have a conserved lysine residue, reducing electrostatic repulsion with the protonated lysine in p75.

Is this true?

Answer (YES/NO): YES